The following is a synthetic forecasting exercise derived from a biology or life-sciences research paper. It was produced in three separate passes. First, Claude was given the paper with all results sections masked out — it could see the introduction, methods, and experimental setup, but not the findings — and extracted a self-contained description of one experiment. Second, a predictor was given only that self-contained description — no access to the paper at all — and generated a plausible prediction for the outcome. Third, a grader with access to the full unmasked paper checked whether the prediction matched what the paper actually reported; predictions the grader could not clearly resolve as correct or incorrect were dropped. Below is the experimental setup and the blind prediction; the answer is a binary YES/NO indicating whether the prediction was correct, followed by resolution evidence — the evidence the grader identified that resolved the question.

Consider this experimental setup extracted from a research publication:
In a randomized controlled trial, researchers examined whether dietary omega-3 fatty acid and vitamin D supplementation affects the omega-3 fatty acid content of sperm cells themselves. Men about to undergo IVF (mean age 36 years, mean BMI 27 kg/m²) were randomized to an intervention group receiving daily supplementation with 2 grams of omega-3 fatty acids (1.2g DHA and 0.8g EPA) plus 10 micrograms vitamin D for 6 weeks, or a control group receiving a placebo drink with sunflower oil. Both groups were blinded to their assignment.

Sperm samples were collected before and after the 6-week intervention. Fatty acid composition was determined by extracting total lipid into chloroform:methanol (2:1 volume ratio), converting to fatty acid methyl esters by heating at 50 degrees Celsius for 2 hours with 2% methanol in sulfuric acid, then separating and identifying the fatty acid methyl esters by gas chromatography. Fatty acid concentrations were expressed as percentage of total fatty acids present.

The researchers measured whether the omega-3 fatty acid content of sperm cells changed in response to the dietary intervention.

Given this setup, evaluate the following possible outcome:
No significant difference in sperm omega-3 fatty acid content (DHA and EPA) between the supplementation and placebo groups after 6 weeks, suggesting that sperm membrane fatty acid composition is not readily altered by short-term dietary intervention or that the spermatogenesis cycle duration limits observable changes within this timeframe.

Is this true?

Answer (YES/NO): NO